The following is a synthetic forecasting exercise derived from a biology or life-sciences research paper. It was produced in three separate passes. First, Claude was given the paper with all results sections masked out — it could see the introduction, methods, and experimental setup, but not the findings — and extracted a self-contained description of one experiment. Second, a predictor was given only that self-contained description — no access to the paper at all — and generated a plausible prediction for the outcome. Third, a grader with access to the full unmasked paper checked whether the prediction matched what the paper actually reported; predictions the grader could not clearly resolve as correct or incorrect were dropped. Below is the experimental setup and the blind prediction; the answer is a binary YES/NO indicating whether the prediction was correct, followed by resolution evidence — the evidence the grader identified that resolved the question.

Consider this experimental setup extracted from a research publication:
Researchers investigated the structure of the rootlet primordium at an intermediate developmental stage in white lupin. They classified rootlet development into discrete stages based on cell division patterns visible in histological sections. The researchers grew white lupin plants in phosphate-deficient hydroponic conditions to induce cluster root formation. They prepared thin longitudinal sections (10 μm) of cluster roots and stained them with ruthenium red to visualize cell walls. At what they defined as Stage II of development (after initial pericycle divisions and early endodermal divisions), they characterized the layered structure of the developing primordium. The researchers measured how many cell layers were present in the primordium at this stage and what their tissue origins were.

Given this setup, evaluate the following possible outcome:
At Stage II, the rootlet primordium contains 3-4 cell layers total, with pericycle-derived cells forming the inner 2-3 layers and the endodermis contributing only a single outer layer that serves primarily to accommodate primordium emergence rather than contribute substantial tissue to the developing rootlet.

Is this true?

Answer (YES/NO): NO